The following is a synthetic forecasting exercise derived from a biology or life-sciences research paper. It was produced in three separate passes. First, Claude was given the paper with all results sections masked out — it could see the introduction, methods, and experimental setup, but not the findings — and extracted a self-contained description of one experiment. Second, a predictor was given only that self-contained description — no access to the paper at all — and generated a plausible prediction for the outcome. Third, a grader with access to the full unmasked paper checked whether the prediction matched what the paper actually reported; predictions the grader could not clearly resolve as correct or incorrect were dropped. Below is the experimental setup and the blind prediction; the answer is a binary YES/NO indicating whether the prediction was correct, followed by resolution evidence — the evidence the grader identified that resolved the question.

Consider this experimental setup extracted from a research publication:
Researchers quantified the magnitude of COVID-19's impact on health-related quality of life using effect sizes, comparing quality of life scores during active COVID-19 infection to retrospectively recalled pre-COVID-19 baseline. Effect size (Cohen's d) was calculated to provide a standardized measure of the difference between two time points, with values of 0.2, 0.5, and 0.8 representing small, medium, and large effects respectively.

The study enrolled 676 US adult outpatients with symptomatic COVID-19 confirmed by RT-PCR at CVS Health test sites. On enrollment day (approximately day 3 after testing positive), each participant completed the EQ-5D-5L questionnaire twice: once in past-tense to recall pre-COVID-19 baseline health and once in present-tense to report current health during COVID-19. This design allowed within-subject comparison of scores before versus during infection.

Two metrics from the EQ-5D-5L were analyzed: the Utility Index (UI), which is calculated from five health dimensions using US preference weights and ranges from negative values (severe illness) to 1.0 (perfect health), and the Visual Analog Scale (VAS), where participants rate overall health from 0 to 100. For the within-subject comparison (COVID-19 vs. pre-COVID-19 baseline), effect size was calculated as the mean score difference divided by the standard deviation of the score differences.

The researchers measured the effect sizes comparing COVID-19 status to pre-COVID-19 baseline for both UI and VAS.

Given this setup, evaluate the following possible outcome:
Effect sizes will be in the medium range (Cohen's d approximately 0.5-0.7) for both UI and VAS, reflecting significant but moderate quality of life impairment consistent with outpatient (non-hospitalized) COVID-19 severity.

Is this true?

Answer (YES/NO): NO